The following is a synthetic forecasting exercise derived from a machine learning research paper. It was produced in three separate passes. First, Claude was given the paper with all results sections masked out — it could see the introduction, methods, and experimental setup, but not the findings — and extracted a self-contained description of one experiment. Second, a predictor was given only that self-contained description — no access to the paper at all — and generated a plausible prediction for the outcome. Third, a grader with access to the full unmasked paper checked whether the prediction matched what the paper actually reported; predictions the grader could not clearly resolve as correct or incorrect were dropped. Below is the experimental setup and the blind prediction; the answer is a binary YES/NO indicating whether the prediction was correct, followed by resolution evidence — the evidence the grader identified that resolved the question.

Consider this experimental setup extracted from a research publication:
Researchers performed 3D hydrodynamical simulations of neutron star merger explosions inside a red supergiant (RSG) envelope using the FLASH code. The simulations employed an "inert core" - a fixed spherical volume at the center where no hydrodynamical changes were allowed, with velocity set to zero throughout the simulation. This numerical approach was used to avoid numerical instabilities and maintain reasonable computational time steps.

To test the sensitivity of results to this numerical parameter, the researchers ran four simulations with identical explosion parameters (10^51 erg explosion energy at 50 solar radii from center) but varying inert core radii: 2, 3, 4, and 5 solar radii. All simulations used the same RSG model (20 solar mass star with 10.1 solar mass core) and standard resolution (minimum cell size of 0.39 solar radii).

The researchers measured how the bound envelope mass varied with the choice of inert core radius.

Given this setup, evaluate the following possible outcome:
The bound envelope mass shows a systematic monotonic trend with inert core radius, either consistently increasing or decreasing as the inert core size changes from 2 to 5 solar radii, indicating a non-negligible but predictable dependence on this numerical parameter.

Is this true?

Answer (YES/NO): YES